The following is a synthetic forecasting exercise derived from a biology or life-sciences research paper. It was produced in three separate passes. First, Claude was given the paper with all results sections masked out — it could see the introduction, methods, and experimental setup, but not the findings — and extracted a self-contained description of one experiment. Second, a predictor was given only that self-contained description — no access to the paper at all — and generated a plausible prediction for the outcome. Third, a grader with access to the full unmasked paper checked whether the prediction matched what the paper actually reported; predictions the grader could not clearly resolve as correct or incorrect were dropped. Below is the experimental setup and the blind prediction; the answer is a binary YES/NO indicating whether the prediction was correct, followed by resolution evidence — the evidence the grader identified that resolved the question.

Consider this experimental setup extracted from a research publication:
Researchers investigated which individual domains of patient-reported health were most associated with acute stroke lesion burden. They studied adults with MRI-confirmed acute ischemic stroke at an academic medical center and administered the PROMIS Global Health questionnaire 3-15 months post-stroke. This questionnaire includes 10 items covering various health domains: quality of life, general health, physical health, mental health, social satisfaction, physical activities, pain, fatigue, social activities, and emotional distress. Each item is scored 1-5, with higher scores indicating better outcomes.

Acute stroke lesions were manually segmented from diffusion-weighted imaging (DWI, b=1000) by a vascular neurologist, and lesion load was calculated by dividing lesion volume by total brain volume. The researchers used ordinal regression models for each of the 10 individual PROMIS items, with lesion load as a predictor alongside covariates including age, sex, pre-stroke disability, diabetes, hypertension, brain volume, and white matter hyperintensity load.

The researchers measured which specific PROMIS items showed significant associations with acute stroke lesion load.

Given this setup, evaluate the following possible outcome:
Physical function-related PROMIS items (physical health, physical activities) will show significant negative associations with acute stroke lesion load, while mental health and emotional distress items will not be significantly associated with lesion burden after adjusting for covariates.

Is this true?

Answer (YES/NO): NO